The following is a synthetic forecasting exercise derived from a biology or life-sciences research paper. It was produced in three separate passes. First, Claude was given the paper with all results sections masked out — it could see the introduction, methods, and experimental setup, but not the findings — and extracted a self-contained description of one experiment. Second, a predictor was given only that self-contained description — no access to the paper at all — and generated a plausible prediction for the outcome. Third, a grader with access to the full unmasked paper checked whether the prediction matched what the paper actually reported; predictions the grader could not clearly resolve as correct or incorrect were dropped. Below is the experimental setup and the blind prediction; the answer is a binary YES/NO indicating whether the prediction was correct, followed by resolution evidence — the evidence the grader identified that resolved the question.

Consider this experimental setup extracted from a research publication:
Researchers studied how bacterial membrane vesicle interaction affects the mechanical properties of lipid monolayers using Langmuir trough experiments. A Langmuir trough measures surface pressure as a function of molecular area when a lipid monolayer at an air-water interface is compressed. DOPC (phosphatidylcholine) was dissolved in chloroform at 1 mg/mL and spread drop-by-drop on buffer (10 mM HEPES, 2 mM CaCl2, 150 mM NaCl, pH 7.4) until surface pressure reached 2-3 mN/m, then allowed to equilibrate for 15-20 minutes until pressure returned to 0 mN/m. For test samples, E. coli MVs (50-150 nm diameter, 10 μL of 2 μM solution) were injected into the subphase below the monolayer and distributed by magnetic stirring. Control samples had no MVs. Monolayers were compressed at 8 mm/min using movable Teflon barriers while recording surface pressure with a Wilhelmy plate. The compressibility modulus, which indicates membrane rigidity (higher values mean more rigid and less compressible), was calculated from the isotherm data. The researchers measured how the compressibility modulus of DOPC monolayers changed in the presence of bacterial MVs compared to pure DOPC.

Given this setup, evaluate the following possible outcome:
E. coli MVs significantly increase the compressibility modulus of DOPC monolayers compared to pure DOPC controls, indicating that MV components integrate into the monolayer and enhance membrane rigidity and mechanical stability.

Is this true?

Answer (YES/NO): NO